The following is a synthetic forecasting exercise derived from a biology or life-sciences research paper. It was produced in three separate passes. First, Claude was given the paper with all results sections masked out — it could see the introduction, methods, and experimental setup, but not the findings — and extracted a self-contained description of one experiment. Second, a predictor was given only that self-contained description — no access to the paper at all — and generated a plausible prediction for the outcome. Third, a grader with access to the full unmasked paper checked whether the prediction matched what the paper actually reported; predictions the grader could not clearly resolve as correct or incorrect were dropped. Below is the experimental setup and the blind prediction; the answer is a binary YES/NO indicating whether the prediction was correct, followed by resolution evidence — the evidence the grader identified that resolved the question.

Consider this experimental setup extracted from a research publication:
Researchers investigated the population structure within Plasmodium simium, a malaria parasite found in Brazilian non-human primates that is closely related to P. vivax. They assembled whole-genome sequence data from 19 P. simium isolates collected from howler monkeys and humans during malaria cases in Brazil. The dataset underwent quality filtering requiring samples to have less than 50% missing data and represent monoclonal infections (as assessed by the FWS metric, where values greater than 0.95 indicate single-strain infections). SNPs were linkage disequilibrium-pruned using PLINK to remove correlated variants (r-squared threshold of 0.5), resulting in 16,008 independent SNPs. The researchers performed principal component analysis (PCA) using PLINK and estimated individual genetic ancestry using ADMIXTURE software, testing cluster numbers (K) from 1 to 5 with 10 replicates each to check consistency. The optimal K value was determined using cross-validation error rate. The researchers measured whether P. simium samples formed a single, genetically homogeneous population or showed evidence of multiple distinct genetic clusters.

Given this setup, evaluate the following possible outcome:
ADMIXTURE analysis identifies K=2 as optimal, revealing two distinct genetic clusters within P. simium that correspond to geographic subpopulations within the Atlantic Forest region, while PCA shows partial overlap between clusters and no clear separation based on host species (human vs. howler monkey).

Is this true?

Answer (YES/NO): NO